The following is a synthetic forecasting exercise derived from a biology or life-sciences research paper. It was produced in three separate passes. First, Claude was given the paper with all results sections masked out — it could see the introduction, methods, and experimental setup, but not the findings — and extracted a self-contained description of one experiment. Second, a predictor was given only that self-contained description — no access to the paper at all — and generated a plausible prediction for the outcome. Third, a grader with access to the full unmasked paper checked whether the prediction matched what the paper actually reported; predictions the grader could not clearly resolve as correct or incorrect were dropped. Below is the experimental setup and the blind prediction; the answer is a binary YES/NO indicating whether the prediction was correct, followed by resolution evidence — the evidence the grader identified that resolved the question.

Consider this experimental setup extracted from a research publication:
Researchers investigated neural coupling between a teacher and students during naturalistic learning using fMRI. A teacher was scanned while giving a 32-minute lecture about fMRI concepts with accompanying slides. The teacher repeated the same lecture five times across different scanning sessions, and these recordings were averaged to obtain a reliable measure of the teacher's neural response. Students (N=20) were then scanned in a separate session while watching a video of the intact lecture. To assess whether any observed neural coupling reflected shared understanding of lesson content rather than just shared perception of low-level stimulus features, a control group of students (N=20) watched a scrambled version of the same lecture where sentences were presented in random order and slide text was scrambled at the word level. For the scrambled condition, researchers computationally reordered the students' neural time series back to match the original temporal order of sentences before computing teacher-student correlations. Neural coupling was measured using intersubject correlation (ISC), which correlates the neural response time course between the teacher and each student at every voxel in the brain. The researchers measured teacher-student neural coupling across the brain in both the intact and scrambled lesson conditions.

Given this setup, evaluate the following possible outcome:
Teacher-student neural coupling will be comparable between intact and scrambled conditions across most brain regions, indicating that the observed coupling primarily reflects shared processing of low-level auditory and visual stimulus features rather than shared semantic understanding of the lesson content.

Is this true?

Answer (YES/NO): NO